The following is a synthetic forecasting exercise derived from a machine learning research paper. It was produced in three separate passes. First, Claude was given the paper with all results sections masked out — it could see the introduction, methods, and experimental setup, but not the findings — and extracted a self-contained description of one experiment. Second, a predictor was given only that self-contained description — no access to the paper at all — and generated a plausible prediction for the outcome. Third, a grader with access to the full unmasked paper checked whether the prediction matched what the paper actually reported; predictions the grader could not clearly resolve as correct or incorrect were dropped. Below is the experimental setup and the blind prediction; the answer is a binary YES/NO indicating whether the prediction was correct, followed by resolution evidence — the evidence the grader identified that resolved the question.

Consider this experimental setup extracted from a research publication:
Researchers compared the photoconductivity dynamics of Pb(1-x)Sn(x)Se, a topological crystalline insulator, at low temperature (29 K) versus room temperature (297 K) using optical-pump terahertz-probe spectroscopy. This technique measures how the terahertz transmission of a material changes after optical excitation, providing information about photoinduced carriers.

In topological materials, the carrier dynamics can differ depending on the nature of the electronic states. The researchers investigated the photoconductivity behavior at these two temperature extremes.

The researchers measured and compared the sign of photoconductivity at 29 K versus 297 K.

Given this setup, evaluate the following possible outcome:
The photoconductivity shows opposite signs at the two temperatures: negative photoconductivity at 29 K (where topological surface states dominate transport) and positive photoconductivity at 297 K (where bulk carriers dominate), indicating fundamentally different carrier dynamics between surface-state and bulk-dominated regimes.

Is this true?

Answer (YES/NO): YES